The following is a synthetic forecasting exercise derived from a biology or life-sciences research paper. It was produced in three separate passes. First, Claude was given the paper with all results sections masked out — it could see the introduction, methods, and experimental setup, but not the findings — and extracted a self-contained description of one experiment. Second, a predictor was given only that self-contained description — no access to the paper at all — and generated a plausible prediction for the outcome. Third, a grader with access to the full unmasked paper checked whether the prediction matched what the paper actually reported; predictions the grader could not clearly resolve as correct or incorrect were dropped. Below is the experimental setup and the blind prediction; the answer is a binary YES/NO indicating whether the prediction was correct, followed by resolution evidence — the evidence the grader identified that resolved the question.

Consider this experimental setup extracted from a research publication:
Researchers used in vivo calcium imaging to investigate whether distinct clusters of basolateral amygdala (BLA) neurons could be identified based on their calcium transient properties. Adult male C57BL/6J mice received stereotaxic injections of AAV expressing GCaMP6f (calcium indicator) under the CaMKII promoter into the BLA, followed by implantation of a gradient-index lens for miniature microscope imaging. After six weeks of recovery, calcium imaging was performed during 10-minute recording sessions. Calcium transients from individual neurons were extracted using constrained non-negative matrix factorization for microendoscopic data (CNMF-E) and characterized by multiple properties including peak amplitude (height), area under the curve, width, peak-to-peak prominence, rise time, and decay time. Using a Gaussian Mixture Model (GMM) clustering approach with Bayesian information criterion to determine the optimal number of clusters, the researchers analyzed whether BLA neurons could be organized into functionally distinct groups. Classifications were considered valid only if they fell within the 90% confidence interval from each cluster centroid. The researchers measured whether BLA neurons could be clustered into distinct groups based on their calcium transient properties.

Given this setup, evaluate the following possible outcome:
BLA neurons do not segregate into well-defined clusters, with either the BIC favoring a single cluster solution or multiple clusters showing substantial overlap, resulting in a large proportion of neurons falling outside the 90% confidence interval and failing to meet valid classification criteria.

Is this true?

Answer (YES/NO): NO